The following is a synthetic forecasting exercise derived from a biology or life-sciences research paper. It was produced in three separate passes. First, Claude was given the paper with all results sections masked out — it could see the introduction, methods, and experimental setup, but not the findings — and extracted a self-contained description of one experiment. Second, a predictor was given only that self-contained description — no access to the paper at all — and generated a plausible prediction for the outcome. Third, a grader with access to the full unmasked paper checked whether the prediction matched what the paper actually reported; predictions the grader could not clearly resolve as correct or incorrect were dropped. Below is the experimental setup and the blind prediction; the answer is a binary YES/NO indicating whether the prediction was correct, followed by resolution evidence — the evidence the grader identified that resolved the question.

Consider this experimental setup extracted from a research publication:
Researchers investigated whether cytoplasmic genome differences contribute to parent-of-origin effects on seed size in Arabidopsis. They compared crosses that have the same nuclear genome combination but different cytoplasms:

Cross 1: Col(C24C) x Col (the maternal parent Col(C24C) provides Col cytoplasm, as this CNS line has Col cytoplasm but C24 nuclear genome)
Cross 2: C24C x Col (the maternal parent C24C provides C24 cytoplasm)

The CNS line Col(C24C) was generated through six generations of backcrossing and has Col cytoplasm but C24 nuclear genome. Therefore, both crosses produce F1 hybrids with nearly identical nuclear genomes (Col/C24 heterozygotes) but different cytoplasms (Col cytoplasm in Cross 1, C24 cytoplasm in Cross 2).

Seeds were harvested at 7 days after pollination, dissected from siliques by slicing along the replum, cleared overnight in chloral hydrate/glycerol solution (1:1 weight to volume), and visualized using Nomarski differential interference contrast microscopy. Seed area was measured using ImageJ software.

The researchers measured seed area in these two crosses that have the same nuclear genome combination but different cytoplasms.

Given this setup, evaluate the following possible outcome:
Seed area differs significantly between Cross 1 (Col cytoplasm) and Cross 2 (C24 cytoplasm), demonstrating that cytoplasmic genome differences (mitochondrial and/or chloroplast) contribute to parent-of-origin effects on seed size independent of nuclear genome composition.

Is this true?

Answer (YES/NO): NO